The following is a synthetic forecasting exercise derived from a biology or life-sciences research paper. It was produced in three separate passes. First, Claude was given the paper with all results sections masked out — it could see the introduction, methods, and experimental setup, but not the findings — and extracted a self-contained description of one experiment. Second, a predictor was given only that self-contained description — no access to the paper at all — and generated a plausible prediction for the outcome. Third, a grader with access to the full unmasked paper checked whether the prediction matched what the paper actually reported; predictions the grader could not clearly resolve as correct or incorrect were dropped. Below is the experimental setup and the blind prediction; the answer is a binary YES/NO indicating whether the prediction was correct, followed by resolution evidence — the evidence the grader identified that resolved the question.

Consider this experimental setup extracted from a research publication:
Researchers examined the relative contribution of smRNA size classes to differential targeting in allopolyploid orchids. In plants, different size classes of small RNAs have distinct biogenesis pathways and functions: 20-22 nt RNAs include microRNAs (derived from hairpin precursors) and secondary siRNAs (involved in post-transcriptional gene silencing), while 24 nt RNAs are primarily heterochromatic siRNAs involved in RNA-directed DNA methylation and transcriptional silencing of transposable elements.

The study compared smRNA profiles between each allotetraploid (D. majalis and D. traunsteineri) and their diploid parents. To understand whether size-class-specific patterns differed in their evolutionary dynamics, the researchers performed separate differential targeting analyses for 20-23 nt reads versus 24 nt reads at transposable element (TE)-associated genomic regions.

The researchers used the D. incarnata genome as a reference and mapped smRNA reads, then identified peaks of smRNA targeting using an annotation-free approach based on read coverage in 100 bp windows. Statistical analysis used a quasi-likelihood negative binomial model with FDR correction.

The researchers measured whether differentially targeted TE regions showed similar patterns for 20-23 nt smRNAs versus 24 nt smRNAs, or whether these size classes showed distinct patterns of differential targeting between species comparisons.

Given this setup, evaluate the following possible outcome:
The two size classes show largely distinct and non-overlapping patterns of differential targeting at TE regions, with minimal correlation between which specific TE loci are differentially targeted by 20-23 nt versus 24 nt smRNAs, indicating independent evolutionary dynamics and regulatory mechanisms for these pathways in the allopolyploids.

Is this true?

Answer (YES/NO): YES